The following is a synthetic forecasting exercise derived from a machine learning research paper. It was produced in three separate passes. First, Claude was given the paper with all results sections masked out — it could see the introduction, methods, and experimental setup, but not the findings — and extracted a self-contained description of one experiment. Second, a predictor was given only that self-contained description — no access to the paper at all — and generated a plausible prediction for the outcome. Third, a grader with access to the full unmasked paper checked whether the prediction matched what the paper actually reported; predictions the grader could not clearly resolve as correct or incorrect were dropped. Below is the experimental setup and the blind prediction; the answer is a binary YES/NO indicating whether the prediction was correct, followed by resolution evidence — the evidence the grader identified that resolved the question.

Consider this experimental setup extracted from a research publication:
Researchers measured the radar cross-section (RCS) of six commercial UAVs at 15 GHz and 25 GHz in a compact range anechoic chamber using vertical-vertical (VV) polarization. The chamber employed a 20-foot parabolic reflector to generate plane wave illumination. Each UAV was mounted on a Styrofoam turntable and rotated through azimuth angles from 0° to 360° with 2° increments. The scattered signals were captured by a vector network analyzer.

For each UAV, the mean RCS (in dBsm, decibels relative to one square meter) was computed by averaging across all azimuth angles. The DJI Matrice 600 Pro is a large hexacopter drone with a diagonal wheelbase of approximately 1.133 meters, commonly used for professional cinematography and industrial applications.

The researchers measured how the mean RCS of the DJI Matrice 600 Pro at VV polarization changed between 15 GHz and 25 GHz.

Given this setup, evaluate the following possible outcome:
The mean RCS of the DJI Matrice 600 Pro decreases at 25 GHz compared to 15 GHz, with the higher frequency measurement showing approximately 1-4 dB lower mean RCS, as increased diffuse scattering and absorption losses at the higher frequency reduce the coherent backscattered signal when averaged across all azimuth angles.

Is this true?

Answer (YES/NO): NO